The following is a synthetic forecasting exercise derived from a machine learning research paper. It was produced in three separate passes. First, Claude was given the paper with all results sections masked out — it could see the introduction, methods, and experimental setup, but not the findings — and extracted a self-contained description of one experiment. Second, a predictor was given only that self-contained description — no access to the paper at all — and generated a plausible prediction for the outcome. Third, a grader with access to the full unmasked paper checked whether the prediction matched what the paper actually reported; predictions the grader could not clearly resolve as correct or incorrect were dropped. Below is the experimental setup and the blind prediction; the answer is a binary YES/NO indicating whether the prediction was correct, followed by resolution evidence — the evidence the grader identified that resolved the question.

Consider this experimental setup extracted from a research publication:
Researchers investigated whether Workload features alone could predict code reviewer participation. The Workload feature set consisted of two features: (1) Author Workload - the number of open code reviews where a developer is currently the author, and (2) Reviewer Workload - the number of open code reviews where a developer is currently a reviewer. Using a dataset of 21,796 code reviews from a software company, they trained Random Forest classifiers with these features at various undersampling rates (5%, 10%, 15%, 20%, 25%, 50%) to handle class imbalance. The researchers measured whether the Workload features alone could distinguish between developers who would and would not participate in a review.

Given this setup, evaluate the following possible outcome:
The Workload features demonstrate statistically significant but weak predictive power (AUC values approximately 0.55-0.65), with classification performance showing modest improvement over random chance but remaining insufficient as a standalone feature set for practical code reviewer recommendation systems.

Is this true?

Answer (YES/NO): NO